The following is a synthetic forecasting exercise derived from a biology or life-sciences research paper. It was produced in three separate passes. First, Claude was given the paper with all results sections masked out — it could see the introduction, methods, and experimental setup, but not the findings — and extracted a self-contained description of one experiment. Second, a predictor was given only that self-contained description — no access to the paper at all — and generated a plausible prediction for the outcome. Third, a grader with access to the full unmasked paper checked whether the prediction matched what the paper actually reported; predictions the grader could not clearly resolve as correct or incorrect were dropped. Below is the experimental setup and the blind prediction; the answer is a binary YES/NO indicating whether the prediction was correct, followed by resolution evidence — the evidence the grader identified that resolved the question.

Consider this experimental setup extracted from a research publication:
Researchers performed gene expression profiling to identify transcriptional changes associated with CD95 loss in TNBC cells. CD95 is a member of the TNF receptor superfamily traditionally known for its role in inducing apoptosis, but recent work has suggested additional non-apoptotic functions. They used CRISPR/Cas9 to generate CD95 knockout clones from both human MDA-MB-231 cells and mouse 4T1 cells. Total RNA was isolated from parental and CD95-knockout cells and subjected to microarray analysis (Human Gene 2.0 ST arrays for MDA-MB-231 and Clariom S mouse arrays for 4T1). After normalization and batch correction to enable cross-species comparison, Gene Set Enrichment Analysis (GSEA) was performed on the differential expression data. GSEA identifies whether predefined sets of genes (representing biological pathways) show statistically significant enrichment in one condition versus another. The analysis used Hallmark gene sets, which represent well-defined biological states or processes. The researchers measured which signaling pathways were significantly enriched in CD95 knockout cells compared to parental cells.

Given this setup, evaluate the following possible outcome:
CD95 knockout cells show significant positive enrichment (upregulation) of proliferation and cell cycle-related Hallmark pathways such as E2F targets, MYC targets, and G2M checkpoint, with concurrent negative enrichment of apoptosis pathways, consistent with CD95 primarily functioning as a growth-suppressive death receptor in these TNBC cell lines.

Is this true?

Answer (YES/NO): NO